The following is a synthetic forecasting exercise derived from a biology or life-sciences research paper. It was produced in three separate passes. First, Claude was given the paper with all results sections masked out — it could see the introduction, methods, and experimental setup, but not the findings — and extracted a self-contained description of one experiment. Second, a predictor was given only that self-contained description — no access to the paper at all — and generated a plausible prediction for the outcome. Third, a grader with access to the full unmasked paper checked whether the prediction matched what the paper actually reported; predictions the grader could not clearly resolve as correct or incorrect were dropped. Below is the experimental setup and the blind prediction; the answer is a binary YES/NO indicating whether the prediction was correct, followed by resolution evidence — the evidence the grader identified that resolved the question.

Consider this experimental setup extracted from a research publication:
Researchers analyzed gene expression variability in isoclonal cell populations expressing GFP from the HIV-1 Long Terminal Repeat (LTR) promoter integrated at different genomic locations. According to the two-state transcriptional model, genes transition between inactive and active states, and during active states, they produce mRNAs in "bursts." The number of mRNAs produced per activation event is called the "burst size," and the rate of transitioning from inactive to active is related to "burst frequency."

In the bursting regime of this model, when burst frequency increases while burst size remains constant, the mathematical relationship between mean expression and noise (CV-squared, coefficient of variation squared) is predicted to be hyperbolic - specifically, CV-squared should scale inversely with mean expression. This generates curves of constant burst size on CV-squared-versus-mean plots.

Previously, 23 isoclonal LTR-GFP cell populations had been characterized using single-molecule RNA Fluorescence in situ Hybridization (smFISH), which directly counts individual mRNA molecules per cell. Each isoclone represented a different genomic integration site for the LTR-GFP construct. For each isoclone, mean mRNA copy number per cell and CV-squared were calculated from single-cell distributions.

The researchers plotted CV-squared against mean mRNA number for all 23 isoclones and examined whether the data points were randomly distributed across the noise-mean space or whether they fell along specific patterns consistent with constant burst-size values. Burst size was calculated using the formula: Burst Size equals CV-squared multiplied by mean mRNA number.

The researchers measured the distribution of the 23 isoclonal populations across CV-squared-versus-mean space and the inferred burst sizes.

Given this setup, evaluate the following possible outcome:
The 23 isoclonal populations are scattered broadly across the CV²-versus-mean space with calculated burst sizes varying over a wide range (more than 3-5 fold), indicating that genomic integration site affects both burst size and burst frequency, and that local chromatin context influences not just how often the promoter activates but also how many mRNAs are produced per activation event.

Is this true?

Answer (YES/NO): NO